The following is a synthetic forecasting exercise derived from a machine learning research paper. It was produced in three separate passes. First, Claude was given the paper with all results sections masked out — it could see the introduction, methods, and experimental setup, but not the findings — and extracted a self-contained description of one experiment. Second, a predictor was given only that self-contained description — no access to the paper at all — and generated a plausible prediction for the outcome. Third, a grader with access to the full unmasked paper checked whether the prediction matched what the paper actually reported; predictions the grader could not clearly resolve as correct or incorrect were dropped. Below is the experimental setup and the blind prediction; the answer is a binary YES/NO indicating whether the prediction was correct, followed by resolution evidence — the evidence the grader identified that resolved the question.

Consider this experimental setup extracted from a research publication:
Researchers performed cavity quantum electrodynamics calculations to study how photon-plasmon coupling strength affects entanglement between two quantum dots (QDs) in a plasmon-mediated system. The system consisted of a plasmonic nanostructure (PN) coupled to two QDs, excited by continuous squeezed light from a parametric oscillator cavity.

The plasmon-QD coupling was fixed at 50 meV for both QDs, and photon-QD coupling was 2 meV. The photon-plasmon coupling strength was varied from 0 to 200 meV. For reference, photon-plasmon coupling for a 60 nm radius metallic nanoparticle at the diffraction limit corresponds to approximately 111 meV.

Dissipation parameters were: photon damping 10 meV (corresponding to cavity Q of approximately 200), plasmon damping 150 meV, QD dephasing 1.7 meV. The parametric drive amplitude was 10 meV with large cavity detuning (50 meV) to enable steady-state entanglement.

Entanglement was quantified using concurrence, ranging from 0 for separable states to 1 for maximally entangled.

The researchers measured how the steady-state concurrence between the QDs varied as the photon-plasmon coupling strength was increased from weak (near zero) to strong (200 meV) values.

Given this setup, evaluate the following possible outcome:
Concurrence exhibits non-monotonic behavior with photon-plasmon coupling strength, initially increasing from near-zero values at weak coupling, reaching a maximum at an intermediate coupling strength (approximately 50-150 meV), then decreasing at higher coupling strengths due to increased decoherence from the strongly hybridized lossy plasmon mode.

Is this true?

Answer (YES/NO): NO